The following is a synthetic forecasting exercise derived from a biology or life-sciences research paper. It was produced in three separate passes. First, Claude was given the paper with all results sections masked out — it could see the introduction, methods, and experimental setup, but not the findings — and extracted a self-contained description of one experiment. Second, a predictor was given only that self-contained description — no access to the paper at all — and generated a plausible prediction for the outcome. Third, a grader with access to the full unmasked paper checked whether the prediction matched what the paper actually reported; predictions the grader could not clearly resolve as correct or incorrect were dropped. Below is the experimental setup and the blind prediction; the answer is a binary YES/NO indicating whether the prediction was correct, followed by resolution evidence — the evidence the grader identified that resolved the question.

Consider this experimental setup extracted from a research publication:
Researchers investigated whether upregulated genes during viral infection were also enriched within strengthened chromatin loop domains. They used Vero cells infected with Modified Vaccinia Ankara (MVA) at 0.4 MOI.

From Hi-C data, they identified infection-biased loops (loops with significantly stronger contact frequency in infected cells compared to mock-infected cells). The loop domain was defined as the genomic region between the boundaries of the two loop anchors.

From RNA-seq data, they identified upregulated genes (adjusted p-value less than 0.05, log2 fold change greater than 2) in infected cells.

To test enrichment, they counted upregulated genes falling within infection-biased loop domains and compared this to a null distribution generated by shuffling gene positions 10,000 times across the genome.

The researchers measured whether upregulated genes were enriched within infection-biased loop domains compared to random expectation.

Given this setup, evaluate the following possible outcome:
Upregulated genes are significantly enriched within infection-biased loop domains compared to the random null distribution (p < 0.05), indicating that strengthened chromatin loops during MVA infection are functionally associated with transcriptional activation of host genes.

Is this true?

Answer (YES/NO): YES